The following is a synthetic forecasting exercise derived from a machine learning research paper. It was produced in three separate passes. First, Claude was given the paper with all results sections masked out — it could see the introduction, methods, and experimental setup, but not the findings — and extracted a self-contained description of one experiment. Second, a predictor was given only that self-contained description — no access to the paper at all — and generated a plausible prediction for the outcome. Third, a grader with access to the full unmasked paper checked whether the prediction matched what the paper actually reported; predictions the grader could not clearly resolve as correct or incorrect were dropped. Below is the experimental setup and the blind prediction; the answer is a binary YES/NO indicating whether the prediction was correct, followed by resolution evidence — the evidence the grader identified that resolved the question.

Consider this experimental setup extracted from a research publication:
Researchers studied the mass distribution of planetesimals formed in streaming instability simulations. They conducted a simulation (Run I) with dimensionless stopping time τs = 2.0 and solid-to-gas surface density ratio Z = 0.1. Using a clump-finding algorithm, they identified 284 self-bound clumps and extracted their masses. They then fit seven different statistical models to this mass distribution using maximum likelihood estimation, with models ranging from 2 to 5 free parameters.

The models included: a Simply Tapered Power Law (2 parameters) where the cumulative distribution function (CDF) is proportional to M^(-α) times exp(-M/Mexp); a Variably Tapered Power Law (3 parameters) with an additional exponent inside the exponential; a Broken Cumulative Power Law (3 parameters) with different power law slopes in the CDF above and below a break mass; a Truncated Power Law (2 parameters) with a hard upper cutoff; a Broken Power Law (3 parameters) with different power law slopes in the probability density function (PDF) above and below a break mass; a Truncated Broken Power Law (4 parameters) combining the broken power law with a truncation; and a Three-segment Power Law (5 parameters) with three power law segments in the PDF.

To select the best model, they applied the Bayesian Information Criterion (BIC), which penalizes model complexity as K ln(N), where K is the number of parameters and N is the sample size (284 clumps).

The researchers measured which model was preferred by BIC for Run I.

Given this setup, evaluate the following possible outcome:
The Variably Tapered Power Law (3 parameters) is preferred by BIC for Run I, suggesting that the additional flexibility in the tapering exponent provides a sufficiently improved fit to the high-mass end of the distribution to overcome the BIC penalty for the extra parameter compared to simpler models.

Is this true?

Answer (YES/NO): NO